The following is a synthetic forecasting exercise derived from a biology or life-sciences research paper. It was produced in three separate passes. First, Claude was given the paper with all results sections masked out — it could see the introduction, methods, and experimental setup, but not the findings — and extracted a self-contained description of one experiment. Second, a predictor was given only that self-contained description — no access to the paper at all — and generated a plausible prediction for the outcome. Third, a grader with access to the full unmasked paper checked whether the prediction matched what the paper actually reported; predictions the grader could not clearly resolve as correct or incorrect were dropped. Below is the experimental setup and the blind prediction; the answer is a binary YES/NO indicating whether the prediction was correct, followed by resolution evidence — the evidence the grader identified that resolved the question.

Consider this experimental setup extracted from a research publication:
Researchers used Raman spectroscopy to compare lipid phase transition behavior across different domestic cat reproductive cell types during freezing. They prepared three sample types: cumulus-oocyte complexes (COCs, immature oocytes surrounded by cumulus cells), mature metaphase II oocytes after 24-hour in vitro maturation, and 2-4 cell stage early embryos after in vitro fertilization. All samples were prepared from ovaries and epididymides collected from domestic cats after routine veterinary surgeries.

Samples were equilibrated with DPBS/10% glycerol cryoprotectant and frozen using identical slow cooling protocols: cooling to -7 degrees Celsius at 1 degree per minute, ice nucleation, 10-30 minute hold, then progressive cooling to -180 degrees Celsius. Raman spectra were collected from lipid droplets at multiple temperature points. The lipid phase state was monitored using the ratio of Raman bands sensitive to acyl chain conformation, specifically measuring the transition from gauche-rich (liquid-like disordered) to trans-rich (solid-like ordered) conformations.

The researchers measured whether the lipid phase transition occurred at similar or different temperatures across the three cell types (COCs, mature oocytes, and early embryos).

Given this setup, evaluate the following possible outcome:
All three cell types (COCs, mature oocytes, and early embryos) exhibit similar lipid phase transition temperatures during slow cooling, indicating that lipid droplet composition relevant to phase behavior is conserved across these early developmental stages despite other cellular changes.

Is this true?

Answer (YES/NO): YES